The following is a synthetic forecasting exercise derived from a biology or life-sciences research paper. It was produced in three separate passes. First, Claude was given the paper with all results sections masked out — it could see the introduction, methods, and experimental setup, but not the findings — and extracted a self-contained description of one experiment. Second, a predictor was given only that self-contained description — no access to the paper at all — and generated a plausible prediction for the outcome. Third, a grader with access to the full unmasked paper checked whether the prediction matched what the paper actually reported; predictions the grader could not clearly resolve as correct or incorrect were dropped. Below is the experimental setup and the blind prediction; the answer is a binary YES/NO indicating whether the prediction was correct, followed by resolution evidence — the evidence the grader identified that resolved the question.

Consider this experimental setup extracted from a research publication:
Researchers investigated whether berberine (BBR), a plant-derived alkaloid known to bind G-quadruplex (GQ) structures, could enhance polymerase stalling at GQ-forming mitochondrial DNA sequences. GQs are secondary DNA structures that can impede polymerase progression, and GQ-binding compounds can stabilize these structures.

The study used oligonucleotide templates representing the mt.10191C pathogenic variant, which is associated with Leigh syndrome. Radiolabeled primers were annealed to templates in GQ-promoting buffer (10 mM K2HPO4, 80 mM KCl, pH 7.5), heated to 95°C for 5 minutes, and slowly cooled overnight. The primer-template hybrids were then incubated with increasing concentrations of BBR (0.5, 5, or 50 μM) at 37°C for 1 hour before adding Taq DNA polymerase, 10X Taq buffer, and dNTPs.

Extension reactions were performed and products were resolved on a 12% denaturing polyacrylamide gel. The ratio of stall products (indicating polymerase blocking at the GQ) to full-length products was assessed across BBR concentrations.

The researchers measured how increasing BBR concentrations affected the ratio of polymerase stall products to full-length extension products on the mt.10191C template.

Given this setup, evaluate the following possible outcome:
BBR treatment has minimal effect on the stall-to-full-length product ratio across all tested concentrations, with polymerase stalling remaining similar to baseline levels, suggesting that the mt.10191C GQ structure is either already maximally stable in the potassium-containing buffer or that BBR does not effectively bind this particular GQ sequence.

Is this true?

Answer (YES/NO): NO